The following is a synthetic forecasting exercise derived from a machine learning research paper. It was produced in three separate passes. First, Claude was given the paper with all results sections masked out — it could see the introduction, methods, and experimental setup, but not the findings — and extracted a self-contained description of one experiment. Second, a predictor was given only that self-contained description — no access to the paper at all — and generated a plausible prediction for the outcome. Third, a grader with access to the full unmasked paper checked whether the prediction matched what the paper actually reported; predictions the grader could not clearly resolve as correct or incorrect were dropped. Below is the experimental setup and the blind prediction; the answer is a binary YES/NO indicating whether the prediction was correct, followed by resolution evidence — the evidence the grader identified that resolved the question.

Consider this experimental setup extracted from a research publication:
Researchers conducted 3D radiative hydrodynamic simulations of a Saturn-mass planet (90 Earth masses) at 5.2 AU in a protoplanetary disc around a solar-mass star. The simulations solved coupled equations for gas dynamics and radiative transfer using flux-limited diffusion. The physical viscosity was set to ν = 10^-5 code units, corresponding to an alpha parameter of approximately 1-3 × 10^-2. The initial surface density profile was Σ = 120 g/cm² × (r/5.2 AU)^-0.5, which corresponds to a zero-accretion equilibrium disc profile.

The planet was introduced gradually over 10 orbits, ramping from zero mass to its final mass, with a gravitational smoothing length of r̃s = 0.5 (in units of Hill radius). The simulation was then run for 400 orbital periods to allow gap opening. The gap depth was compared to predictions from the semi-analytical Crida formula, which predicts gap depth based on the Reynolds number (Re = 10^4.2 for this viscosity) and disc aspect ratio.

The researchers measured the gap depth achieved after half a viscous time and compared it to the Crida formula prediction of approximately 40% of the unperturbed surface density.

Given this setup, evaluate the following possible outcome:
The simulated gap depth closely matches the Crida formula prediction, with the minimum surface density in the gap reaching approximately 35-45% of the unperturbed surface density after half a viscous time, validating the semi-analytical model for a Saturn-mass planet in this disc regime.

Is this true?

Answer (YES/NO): NO